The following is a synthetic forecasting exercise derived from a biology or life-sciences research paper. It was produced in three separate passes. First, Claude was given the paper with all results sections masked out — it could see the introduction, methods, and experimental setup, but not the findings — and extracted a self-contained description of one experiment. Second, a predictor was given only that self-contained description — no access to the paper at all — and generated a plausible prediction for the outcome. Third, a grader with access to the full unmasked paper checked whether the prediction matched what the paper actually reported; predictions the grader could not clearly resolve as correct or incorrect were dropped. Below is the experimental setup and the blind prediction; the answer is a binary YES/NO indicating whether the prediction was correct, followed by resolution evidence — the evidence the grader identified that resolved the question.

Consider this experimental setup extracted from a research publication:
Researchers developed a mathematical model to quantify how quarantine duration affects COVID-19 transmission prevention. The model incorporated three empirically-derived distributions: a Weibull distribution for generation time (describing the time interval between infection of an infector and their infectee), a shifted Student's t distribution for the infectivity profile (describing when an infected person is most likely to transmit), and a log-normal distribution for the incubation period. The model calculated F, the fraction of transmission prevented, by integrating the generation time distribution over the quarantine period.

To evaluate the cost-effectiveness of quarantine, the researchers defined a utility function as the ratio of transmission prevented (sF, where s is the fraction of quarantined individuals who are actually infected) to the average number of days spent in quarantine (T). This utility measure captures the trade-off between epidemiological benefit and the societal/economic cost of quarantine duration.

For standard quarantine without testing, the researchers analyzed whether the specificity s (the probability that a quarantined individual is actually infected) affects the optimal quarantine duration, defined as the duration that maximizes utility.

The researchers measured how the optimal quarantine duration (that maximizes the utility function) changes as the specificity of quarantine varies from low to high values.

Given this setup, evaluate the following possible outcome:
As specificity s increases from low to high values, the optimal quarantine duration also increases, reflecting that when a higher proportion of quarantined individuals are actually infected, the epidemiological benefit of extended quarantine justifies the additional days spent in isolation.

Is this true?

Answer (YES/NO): NO